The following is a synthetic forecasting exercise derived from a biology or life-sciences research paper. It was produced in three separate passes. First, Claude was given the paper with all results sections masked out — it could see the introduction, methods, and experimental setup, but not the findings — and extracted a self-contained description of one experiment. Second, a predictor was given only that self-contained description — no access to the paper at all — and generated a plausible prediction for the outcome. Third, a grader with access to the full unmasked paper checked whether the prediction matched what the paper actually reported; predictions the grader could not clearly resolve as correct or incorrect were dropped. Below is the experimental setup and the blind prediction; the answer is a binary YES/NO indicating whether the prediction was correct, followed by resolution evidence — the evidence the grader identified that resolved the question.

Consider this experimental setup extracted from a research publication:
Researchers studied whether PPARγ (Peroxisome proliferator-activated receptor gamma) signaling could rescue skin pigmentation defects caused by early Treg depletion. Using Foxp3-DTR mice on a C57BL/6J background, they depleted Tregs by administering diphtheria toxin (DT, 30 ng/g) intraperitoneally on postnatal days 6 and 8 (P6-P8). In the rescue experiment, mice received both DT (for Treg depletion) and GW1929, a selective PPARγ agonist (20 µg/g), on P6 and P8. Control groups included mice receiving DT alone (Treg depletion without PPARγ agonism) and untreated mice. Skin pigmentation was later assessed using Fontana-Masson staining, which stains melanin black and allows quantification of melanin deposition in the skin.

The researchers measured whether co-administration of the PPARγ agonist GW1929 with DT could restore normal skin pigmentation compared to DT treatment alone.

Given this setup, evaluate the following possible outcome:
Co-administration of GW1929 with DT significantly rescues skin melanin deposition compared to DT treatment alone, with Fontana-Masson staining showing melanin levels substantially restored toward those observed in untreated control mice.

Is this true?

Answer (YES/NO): YES